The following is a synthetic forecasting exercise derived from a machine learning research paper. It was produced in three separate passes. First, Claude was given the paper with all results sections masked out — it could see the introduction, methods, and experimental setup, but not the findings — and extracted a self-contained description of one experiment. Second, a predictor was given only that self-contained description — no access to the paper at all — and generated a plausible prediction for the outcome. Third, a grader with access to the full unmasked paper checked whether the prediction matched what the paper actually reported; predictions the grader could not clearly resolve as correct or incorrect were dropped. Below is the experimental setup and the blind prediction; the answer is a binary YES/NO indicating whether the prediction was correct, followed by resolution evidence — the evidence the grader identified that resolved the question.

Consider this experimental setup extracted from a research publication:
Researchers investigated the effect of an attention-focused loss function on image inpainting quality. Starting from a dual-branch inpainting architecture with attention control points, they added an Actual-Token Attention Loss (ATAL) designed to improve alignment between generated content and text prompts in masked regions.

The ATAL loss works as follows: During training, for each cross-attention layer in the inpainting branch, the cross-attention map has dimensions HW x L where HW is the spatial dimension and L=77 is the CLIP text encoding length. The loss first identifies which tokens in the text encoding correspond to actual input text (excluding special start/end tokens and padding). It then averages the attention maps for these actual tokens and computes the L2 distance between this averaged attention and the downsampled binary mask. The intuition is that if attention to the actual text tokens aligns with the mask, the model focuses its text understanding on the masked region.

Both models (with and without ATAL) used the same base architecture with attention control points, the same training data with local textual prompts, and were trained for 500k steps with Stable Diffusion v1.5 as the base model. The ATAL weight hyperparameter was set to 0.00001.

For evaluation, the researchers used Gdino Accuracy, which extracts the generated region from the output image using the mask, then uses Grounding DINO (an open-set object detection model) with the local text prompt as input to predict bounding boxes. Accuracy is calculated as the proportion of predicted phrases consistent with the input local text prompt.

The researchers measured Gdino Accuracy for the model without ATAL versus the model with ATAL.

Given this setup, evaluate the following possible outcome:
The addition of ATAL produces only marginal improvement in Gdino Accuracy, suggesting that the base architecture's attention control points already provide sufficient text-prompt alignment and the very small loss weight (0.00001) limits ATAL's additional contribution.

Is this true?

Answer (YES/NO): NO